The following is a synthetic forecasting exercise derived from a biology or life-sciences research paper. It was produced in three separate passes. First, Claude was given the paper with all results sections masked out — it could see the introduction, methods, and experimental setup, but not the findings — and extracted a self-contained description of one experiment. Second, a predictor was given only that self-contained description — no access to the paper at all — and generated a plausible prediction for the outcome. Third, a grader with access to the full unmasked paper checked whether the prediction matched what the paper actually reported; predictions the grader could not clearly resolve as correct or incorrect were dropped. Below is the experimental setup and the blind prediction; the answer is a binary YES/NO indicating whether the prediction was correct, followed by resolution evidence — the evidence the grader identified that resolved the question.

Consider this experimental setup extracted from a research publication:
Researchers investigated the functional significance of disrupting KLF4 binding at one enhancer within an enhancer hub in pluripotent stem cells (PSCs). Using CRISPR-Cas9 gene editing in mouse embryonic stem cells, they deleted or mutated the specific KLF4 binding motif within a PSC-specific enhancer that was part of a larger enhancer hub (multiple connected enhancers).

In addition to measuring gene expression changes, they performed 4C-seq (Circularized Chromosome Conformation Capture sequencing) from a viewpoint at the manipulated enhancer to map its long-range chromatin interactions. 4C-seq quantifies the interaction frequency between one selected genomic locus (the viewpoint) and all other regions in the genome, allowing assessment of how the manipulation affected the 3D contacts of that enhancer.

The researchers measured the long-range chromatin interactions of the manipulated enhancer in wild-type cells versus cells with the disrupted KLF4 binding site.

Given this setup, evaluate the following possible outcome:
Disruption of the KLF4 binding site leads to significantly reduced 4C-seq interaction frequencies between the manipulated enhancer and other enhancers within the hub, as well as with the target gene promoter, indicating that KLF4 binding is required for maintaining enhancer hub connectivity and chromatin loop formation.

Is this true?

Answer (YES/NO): NO